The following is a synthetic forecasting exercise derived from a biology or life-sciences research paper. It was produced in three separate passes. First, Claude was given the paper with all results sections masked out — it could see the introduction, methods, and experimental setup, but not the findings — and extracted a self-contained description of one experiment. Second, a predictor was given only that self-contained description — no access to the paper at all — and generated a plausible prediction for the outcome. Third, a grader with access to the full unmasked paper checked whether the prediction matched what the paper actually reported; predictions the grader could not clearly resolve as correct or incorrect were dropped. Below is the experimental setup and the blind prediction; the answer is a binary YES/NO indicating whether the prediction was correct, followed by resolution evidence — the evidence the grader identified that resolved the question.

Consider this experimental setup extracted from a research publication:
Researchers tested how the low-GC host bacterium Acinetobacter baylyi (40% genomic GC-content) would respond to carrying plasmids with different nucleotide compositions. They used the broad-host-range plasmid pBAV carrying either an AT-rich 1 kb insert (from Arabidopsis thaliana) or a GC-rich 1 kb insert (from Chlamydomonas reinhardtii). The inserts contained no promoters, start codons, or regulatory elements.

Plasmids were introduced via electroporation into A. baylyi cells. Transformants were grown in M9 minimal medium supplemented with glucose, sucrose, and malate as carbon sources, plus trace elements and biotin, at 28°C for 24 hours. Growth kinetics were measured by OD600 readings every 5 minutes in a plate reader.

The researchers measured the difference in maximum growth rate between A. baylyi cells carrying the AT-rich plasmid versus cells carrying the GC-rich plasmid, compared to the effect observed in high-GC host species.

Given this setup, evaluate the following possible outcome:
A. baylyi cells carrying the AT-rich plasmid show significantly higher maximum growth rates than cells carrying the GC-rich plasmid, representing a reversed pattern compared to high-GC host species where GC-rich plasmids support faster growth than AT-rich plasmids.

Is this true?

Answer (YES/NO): YES